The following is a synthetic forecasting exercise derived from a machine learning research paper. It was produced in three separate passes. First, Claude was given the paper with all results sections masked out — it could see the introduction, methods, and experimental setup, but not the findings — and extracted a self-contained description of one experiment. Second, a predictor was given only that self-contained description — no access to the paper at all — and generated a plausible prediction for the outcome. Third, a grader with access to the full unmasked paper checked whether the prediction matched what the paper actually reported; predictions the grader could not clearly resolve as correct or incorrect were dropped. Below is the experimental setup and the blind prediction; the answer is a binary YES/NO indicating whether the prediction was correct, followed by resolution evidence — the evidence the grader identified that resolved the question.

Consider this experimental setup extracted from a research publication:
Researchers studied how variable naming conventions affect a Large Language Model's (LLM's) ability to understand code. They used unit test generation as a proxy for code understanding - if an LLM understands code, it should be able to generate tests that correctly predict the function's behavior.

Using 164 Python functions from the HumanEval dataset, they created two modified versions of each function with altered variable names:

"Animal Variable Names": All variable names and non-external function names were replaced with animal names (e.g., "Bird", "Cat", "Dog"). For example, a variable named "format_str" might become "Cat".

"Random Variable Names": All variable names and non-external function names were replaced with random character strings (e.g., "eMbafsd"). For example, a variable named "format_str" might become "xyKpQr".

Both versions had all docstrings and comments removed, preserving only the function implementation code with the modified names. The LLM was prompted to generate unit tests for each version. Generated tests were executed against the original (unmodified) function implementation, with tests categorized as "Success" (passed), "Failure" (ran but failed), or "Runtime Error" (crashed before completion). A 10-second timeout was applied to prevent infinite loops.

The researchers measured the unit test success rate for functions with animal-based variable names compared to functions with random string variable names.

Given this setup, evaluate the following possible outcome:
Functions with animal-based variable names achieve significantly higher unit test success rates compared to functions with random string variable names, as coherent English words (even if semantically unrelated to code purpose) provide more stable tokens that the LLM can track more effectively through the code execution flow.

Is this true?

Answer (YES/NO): NO